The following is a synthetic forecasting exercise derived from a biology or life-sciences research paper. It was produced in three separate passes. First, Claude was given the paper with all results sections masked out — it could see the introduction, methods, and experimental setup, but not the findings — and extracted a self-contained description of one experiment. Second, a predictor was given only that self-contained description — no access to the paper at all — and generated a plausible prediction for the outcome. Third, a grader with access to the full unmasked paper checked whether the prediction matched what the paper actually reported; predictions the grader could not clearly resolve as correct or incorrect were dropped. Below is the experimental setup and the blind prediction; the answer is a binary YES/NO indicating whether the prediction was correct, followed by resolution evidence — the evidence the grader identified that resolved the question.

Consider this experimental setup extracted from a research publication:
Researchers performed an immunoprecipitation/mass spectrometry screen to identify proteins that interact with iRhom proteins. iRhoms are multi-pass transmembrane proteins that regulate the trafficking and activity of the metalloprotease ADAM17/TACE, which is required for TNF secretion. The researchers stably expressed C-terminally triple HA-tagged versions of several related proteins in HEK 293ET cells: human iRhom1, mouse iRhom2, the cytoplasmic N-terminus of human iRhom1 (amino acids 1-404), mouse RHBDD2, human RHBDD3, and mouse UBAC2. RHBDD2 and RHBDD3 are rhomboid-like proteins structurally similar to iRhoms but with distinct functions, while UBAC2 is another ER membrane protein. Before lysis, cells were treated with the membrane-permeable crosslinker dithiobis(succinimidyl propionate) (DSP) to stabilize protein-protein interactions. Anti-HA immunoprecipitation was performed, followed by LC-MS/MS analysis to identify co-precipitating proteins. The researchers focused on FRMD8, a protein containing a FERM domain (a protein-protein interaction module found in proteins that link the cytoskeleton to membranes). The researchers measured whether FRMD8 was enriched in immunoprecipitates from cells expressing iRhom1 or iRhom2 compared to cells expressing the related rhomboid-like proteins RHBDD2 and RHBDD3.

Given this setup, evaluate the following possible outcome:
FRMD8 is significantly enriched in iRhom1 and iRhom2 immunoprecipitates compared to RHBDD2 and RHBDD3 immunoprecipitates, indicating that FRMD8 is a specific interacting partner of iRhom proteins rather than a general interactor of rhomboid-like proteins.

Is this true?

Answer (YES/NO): YES